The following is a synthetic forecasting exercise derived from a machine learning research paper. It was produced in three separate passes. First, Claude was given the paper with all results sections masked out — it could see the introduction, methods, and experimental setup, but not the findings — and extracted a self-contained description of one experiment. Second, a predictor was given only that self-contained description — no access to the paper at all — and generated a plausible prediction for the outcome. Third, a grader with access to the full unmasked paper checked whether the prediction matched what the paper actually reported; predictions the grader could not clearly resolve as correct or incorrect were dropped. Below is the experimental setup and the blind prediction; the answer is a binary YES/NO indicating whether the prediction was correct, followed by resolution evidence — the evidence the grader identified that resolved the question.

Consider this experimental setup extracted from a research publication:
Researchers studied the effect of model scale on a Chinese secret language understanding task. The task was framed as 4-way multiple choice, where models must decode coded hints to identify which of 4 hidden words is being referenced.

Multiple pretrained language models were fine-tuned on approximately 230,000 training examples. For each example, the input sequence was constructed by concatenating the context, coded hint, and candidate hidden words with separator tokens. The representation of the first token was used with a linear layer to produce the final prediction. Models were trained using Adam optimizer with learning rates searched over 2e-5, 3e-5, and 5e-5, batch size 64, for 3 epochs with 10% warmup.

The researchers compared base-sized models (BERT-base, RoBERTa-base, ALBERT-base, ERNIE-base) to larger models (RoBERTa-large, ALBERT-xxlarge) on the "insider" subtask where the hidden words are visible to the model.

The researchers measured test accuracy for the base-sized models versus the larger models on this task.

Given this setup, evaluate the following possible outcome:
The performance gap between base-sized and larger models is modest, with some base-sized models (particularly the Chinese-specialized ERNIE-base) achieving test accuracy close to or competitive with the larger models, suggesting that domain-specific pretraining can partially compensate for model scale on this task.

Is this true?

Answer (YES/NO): NO